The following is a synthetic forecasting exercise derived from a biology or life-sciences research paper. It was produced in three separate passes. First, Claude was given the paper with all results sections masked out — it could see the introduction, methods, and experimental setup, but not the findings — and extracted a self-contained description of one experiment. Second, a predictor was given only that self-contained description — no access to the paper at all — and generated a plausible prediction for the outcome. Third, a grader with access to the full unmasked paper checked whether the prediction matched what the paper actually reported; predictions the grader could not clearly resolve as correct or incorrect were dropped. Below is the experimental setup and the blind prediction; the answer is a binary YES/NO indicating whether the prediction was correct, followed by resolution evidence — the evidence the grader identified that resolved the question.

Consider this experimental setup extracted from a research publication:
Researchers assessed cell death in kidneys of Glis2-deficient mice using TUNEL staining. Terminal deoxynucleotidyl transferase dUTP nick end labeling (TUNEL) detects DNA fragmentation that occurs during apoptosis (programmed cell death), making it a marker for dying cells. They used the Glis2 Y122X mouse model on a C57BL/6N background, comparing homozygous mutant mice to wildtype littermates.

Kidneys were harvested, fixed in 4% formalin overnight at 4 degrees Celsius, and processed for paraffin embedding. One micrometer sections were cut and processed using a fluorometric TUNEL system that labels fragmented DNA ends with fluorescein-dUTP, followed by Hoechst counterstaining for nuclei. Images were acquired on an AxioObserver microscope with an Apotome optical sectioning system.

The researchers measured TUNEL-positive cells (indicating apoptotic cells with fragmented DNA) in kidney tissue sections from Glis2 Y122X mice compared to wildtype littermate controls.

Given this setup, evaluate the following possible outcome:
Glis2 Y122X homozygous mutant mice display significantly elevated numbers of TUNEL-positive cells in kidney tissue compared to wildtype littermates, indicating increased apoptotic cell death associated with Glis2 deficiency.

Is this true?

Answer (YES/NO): NO